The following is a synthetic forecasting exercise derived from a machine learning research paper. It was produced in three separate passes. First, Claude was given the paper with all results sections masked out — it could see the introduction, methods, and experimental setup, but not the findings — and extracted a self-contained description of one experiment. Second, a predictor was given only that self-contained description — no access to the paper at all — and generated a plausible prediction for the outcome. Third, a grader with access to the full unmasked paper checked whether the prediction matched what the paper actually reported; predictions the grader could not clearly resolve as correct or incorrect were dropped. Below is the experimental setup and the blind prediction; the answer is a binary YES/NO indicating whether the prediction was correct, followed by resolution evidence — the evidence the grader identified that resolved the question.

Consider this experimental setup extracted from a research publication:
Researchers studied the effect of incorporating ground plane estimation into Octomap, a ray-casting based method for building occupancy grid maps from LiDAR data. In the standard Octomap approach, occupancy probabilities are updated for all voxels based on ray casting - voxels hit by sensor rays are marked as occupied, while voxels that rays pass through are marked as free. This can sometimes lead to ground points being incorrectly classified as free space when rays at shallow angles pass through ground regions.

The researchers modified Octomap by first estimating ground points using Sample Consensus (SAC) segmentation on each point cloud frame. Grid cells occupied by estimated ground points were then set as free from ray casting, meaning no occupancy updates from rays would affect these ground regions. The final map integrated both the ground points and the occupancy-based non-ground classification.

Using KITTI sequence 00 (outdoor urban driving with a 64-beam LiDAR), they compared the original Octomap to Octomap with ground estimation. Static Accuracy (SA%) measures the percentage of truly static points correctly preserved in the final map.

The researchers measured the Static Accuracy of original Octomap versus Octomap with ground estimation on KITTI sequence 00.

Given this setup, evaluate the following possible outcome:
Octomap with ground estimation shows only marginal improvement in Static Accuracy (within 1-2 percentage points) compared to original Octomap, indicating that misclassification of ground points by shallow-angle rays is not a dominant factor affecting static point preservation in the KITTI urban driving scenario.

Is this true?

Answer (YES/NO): NO